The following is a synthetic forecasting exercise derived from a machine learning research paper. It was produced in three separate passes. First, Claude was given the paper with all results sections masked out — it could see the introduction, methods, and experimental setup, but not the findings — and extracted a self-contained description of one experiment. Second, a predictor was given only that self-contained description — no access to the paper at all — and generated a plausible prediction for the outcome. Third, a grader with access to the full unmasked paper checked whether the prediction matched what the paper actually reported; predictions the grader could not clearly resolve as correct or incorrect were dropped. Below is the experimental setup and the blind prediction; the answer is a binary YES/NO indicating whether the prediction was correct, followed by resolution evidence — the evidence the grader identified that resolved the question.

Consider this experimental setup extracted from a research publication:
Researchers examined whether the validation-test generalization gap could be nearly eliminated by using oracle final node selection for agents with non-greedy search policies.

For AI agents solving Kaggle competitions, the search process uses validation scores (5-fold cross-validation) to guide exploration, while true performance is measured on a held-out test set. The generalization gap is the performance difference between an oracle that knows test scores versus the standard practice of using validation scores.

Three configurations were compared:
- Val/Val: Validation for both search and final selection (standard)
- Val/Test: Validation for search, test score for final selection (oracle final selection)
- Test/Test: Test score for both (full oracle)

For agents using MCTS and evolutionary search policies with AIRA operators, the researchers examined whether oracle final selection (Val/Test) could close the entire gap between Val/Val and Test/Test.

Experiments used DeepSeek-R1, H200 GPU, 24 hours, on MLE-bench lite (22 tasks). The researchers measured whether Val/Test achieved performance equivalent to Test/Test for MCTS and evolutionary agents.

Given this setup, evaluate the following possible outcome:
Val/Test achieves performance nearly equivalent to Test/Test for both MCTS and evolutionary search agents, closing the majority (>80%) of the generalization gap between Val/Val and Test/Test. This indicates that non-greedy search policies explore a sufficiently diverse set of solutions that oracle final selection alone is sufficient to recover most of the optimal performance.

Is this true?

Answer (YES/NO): YES